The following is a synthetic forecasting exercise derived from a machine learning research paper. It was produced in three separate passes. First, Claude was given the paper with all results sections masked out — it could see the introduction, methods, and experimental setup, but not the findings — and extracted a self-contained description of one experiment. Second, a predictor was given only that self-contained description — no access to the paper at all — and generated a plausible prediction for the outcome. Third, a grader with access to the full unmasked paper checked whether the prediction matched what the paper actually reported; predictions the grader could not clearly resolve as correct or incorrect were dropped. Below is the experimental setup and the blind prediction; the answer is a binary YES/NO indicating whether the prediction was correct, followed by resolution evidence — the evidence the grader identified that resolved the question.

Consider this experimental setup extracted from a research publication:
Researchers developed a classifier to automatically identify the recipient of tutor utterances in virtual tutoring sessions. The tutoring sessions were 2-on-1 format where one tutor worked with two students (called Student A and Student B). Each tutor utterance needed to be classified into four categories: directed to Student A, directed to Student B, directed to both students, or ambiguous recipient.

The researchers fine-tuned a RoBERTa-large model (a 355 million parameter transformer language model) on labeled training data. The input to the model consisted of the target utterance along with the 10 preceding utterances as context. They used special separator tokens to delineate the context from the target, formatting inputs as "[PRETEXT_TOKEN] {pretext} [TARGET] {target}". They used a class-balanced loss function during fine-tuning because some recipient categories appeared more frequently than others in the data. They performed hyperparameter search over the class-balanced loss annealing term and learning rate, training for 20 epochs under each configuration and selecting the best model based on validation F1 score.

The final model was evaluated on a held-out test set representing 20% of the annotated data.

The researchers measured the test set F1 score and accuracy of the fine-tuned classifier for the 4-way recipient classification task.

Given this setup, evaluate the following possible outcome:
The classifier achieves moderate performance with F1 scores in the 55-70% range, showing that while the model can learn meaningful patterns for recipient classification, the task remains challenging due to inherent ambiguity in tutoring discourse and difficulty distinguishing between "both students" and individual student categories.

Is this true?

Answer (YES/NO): NO